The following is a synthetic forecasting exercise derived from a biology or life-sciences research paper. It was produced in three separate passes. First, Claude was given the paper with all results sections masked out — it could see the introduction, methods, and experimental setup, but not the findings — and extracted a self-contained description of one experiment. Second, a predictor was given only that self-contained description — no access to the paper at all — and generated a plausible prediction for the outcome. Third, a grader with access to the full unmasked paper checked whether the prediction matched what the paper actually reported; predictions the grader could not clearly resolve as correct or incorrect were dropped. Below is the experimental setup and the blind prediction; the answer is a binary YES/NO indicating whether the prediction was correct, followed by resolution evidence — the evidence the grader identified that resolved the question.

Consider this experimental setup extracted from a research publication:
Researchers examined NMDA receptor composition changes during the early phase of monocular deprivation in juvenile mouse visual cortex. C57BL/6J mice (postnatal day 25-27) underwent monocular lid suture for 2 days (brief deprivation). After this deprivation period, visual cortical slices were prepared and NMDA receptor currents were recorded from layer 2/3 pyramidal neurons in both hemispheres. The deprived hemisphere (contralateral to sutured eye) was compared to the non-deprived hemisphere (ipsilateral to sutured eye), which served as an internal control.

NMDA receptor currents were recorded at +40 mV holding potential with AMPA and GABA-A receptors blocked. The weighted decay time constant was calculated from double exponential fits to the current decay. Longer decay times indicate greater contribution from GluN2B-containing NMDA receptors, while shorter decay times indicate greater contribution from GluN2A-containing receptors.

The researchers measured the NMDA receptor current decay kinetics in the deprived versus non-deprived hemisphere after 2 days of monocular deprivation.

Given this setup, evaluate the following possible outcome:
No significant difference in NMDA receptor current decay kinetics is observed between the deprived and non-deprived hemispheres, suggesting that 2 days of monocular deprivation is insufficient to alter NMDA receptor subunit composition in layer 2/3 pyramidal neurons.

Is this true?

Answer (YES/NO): YES